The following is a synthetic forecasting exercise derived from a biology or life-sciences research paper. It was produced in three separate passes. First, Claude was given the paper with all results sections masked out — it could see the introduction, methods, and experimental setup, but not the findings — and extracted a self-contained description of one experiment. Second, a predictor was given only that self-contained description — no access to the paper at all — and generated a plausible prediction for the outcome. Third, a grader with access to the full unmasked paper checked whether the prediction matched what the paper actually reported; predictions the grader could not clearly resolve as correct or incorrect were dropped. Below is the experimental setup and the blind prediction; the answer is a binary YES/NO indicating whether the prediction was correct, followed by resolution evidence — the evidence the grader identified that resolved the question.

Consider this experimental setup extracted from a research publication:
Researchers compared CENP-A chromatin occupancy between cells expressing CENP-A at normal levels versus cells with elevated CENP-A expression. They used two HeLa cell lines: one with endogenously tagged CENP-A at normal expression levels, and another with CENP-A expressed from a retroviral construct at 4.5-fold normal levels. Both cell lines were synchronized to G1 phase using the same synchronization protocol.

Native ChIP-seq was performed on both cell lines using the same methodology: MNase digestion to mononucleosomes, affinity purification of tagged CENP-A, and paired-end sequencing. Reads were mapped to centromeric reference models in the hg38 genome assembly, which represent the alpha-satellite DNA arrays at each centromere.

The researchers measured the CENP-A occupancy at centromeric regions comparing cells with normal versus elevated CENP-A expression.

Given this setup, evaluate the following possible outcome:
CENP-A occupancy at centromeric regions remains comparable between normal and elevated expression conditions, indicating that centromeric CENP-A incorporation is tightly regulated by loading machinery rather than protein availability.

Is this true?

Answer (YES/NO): YES